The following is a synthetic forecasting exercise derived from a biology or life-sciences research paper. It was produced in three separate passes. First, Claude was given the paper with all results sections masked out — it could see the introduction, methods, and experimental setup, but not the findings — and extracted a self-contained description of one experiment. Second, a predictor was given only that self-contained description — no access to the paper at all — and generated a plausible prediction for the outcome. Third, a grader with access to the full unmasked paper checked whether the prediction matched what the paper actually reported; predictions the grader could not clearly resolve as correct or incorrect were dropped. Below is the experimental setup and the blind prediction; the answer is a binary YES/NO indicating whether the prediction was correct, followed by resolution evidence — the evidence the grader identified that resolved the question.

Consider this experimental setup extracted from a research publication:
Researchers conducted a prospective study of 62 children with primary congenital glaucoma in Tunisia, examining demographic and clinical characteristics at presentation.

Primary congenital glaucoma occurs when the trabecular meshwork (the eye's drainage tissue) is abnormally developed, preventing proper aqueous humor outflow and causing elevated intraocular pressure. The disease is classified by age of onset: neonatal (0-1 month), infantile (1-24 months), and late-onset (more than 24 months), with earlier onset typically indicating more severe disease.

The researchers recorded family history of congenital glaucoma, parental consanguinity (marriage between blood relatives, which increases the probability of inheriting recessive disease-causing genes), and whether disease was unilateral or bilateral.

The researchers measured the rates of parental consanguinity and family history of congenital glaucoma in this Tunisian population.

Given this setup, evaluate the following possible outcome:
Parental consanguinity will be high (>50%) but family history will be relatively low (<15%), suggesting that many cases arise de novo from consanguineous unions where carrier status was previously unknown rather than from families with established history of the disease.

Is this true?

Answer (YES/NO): NO